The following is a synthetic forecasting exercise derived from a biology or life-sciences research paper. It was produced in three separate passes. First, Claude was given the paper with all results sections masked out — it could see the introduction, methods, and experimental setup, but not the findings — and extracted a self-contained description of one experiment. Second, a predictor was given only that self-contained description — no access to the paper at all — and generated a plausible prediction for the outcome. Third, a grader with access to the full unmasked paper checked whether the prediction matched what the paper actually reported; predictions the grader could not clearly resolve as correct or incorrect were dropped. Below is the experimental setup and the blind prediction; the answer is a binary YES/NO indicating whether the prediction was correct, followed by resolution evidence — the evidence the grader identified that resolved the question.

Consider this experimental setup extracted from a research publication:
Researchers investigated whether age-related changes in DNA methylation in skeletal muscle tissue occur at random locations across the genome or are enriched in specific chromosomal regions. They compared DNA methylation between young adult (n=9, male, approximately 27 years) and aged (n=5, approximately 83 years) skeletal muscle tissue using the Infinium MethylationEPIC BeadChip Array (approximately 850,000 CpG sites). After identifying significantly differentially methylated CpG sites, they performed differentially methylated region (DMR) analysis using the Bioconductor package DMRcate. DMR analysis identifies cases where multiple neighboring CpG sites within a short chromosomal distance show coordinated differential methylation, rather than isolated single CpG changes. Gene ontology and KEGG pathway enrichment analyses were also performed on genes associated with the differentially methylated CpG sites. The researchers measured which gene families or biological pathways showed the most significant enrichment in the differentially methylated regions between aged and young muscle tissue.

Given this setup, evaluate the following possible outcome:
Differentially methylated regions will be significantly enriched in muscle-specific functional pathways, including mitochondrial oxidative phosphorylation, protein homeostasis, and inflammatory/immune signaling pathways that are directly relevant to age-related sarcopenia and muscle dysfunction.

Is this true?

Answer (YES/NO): NO